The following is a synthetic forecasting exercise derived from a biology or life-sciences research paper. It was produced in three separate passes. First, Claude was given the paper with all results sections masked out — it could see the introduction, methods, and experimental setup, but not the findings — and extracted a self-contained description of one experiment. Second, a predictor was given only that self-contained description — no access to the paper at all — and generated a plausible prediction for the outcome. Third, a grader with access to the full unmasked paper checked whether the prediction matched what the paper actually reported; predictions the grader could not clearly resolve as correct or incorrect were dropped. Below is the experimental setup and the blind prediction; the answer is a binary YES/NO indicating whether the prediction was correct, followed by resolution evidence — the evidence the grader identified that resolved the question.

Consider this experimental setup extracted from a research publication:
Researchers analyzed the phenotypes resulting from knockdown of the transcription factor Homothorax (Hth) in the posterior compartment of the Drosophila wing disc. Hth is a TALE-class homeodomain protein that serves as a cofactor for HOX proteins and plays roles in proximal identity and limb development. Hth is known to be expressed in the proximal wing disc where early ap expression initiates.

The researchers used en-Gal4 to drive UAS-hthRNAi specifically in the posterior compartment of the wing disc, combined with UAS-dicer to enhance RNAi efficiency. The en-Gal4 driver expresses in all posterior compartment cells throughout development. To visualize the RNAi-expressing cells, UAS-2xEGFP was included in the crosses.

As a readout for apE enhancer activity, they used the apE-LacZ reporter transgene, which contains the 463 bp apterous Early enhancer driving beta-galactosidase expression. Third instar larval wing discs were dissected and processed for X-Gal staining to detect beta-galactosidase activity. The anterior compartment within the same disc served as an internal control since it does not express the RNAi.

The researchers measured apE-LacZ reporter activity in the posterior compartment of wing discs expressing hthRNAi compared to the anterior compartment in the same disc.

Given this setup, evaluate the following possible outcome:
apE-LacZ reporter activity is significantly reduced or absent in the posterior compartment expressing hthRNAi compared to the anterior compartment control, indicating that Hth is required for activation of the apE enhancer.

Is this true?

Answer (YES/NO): YES